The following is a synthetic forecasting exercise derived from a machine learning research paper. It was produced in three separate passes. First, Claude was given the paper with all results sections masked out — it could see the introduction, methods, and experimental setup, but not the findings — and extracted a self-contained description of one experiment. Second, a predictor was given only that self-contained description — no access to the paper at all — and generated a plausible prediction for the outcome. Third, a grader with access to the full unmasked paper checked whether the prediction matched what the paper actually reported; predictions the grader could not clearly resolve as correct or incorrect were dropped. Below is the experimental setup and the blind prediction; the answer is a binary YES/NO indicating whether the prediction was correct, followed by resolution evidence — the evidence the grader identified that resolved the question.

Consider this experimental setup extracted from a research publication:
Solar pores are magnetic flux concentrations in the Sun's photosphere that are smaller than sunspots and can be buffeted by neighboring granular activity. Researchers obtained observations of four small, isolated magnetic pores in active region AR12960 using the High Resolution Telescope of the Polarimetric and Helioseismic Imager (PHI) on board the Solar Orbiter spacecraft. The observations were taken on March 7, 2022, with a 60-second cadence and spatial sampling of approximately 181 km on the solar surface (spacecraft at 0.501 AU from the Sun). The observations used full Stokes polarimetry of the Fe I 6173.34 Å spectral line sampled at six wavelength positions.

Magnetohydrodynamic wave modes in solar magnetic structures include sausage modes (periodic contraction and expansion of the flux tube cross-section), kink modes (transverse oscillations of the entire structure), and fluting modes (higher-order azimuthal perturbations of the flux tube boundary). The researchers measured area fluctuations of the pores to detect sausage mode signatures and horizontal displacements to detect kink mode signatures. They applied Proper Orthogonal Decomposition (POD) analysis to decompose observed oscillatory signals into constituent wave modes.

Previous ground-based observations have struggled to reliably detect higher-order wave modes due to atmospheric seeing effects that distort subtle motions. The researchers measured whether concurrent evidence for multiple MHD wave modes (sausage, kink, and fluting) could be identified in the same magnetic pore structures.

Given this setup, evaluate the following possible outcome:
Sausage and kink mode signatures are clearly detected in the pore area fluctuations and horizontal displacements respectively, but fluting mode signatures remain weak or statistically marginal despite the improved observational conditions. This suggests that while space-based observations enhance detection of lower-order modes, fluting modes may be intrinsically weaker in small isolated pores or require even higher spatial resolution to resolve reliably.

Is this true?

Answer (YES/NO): NO